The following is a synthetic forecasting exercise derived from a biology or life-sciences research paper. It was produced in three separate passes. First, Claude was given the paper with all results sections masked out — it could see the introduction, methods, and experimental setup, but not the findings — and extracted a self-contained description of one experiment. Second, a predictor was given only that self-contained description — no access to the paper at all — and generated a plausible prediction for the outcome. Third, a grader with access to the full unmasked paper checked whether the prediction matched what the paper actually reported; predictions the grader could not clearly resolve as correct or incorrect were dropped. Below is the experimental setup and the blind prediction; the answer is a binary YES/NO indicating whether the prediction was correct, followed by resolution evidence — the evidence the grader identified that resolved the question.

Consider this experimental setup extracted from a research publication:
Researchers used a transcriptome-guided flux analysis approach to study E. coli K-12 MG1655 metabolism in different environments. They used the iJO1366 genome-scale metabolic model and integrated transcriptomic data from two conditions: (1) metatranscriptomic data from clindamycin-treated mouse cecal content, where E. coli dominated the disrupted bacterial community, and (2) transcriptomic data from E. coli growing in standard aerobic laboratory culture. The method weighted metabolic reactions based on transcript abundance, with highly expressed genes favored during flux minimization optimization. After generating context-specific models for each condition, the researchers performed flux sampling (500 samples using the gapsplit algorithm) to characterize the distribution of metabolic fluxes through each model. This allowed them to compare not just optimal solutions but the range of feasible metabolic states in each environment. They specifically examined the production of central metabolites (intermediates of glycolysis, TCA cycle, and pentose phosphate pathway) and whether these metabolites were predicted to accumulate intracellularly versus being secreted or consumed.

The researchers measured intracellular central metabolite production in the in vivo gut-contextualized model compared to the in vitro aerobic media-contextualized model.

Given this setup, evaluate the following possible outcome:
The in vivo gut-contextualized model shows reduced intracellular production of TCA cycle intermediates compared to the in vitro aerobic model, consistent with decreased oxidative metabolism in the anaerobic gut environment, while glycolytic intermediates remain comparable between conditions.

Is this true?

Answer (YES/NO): NO